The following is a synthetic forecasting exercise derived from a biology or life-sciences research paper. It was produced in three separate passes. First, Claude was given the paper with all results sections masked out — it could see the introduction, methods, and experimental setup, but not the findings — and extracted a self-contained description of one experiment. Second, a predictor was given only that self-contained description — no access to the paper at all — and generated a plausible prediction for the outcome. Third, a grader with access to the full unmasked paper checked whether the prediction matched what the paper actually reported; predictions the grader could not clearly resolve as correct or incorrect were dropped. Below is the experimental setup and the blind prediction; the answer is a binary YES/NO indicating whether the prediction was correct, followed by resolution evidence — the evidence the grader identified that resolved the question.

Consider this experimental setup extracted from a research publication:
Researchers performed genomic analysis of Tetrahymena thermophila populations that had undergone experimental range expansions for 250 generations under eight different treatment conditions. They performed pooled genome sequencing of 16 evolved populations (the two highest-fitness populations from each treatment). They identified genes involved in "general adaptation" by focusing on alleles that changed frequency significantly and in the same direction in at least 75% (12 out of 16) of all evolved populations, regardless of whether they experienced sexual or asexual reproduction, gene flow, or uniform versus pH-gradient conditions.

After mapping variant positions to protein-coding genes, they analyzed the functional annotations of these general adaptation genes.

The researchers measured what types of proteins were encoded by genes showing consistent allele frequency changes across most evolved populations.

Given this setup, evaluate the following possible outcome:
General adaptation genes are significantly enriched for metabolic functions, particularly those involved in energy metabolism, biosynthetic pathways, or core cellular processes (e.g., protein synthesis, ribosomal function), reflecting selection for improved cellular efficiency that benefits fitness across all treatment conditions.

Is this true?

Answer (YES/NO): NO